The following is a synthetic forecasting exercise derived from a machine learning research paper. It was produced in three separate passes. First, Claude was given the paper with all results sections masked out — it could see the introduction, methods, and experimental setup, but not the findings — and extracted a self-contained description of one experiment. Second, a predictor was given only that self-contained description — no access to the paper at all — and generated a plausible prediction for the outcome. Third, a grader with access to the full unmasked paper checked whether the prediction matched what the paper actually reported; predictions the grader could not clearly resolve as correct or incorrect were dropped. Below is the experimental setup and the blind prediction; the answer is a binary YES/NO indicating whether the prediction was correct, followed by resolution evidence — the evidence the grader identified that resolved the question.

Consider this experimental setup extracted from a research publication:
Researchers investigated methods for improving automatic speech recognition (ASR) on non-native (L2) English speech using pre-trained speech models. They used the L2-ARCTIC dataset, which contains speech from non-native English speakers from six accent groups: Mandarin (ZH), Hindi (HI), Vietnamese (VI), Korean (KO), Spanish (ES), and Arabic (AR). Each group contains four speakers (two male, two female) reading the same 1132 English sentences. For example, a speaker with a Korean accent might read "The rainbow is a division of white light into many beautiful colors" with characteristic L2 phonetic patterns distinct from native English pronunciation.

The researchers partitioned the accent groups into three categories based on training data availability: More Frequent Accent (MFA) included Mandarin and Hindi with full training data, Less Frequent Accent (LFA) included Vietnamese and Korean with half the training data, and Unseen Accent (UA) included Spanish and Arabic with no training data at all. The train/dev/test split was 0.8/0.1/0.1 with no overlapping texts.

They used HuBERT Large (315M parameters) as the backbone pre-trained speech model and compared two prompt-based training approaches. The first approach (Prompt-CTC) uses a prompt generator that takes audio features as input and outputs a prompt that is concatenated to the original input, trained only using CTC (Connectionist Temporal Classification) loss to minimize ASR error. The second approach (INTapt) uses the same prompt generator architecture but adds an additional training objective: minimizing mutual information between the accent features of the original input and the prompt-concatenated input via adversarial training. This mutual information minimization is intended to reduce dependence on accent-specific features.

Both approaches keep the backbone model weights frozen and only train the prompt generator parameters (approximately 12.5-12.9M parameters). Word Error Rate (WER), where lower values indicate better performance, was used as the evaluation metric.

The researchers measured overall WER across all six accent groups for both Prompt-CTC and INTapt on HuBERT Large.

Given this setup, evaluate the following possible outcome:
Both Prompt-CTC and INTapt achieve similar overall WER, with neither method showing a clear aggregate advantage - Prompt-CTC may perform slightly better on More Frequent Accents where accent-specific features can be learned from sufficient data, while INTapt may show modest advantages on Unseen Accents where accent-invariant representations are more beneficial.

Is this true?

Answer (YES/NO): NO